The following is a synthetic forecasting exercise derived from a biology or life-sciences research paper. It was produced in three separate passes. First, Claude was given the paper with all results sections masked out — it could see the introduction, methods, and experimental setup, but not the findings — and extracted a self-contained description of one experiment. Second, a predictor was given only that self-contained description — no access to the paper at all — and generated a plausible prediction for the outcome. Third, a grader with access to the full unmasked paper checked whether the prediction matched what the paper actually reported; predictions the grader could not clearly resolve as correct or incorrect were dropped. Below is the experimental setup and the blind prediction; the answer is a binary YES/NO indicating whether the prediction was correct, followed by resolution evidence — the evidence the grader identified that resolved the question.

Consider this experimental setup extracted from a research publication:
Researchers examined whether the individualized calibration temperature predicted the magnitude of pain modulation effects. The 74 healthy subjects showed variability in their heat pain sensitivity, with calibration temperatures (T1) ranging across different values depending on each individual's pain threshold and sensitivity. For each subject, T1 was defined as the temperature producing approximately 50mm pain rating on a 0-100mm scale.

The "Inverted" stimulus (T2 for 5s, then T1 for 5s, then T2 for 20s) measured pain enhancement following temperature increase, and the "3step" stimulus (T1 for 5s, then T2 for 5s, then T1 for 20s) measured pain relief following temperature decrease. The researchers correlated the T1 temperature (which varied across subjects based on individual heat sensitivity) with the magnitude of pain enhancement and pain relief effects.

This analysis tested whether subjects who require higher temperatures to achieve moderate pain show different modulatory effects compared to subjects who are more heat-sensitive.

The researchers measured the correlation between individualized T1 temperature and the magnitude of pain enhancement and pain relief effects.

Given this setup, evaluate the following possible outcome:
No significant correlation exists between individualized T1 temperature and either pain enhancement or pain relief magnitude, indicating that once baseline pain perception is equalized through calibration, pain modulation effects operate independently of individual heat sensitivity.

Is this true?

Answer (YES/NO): YES